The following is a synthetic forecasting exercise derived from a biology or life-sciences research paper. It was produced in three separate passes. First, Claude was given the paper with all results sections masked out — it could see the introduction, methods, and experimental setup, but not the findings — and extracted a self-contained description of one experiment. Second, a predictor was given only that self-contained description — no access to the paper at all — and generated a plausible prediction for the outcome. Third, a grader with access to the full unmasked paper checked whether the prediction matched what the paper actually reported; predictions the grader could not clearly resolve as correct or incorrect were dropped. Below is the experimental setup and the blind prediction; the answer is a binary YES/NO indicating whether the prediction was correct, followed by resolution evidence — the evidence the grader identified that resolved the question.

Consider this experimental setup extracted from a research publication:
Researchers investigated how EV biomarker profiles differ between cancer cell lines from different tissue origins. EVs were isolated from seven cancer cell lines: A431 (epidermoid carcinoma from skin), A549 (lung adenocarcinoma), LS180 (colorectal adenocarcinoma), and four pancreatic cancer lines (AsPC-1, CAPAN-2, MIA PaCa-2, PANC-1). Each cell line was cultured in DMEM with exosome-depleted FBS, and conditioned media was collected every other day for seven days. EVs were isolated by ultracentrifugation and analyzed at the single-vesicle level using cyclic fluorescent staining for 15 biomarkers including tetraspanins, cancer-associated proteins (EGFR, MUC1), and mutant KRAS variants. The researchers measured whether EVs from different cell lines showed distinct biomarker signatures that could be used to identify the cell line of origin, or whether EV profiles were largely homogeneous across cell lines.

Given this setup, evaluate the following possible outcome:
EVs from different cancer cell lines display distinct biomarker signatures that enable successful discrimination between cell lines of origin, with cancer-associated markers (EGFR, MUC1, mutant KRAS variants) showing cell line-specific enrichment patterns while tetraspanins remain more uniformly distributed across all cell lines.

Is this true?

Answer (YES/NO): NO